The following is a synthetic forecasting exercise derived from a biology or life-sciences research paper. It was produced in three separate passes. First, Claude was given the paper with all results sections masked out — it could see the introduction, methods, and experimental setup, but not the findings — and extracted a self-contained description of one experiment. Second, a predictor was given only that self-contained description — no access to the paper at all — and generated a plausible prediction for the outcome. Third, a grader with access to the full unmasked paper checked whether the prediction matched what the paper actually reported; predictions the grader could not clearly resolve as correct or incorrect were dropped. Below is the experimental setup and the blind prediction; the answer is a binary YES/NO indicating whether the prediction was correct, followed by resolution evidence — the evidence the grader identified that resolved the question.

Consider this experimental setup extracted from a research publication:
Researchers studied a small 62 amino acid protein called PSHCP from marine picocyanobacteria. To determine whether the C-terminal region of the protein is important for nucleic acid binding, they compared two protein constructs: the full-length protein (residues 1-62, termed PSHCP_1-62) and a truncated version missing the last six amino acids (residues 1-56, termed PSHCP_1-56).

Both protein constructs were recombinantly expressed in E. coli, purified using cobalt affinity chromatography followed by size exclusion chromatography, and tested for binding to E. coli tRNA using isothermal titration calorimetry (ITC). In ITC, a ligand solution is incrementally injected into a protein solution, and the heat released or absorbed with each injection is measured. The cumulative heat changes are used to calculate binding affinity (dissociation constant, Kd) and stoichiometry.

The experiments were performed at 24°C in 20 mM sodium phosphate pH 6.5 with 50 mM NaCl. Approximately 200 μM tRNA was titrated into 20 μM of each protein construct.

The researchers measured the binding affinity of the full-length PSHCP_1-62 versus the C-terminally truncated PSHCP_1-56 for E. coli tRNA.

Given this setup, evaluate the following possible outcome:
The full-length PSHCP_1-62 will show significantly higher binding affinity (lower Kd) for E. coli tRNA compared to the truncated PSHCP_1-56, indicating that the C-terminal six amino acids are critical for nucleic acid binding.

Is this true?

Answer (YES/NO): NO